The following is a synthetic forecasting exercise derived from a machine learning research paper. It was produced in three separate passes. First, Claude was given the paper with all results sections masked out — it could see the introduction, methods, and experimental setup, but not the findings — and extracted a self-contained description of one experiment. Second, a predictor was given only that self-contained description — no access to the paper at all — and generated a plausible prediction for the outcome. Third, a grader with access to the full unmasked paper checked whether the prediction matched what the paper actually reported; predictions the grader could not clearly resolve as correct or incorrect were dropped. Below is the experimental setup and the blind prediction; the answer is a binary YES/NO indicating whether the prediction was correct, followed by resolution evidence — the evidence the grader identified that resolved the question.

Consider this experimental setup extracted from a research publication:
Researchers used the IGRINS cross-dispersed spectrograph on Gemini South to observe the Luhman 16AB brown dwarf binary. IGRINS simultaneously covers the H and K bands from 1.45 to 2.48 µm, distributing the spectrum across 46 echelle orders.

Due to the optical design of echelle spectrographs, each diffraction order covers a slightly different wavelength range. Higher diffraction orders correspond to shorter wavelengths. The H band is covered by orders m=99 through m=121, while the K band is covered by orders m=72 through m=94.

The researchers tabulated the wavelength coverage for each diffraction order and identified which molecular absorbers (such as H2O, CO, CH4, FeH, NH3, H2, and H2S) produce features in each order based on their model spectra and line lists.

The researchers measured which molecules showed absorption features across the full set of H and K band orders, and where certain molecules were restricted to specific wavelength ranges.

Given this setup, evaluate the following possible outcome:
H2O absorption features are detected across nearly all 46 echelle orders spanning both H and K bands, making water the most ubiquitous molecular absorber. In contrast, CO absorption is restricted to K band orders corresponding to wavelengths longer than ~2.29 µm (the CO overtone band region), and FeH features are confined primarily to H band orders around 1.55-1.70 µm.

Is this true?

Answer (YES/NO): NO